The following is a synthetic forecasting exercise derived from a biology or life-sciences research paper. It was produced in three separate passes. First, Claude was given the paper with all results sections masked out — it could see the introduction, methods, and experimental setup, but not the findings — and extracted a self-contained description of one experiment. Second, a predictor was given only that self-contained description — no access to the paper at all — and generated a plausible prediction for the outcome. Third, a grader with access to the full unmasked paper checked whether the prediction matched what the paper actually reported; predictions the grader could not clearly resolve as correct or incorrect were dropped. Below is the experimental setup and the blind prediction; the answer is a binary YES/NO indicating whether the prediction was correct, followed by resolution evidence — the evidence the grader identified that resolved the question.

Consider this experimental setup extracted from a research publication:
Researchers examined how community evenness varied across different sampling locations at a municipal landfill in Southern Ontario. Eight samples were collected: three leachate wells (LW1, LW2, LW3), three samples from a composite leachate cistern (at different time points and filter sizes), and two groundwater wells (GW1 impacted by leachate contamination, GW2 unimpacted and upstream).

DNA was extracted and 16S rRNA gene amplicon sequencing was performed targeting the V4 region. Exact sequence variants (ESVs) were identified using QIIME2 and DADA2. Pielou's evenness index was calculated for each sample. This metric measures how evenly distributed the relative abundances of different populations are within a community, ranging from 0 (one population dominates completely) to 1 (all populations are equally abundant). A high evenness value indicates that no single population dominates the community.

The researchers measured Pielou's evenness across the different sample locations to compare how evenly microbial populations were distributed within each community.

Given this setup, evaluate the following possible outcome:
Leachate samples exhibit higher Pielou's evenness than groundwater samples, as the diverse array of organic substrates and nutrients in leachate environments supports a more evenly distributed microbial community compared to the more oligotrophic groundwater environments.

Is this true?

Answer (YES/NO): NO